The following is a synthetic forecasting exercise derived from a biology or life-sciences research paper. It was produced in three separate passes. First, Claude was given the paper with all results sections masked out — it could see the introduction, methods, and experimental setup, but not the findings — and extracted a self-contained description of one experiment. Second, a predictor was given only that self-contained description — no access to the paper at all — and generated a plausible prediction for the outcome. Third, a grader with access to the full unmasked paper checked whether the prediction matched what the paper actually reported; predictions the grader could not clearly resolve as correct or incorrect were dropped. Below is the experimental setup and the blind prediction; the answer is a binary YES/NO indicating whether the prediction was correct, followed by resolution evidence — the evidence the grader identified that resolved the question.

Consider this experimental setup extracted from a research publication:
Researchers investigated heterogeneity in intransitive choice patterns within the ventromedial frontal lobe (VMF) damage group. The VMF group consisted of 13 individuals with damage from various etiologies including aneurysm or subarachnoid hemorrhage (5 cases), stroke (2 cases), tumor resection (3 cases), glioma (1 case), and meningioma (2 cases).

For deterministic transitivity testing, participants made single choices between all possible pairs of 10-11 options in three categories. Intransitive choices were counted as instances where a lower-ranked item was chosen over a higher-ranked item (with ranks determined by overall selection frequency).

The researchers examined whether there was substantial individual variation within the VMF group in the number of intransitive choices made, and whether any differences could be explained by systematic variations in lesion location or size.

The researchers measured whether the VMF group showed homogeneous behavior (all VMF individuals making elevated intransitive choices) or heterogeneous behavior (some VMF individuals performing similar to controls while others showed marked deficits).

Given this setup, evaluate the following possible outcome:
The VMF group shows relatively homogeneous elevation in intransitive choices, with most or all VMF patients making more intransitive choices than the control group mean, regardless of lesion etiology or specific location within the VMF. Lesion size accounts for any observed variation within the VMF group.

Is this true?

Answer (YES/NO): NO